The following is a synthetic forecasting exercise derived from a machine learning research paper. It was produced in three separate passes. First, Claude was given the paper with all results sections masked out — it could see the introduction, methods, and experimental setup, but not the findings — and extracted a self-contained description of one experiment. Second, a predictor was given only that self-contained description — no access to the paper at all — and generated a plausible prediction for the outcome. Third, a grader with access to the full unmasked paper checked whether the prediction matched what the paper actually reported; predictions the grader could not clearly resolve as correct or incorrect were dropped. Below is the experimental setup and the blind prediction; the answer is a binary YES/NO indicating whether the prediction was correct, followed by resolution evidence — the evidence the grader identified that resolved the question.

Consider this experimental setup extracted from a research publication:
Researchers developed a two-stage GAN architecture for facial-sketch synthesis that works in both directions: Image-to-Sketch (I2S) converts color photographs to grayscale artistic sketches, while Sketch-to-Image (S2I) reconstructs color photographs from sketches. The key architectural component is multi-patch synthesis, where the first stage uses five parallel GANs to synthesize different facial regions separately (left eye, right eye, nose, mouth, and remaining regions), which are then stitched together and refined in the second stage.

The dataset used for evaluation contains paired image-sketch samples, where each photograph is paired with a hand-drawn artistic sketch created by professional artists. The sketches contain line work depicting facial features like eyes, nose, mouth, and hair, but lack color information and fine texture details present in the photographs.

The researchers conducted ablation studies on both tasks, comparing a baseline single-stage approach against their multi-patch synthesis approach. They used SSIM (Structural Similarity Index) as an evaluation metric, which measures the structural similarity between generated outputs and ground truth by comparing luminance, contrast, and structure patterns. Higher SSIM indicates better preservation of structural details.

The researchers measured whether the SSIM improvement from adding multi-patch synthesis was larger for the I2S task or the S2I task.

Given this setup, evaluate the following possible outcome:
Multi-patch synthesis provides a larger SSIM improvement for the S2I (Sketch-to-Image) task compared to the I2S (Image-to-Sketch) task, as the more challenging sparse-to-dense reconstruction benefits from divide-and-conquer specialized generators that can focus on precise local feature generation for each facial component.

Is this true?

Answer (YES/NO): YES